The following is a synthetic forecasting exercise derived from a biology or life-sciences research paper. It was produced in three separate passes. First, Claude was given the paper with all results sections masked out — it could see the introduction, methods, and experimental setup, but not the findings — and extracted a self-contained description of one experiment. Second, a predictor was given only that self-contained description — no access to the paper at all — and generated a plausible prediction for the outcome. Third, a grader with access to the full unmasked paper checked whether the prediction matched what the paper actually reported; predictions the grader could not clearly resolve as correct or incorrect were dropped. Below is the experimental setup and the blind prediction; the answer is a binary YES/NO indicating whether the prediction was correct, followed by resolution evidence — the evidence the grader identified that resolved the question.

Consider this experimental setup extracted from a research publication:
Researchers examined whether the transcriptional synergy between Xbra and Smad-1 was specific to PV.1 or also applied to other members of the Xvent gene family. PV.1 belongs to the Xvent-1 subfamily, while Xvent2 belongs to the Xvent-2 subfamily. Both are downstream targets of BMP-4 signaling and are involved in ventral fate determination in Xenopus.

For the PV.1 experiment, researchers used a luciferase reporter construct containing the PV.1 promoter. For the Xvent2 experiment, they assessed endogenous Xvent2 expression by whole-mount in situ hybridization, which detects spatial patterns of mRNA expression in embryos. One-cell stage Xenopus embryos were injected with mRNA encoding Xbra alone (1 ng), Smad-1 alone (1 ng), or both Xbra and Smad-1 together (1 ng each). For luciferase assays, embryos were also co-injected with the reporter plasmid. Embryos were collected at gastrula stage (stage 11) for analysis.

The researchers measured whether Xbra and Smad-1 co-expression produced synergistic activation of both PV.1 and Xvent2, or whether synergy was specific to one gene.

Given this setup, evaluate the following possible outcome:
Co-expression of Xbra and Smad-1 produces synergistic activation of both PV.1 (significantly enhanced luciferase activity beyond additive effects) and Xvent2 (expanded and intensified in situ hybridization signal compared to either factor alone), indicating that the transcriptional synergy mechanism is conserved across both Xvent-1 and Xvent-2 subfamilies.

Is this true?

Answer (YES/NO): NO